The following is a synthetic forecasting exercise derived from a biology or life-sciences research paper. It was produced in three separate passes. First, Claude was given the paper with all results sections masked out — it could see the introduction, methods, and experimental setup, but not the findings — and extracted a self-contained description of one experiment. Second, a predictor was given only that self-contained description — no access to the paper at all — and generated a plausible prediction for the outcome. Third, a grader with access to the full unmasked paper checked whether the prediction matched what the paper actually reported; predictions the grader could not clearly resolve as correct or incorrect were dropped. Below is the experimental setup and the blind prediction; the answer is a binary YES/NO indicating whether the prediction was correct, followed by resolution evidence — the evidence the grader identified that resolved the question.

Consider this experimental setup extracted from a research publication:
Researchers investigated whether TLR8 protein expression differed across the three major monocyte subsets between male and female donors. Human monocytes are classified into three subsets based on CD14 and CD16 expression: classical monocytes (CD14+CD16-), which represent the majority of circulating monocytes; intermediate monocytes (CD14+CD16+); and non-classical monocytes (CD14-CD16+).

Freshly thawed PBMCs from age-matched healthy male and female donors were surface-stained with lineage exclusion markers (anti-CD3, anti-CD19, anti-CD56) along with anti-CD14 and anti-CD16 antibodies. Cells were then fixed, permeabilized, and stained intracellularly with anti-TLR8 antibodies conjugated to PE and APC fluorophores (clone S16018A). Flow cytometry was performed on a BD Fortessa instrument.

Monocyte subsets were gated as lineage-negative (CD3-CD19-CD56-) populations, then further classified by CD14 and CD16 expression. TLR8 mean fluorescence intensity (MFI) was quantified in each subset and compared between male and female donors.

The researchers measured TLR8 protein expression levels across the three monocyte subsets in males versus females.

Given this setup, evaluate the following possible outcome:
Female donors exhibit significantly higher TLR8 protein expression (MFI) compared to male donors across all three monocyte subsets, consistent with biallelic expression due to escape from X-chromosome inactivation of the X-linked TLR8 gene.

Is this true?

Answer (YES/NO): YES